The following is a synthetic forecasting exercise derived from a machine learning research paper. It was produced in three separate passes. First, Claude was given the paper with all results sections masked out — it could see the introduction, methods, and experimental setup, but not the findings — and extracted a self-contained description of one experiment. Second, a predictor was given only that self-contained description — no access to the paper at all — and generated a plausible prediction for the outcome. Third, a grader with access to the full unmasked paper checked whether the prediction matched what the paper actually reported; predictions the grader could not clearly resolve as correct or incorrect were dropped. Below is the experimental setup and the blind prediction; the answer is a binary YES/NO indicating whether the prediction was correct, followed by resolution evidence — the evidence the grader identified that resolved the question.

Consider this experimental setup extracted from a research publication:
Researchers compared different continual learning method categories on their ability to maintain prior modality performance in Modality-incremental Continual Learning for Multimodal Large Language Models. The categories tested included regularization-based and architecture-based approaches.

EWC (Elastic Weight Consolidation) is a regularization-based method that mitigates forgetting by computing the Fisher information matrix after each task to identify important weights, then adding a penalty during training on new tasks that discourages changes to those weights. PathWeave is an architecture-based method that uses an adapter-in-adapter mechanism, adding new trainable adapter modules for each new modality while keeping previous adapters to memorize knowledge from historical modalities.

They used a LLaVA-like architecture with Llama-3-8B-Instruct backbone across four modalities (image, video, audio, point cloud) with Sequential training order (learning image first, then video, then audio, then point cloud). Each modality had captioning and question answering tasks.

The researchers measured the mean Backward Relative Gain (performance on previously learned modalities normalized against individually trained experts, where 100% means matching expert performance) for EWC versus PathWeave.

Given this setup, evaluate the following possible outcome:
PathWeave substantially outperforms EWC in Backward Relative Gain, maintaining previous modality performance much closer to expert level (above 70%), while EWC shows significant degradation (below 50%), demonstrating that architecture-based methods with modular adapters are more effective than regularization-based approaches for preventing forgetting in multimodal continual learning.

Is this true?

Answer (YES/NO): NO